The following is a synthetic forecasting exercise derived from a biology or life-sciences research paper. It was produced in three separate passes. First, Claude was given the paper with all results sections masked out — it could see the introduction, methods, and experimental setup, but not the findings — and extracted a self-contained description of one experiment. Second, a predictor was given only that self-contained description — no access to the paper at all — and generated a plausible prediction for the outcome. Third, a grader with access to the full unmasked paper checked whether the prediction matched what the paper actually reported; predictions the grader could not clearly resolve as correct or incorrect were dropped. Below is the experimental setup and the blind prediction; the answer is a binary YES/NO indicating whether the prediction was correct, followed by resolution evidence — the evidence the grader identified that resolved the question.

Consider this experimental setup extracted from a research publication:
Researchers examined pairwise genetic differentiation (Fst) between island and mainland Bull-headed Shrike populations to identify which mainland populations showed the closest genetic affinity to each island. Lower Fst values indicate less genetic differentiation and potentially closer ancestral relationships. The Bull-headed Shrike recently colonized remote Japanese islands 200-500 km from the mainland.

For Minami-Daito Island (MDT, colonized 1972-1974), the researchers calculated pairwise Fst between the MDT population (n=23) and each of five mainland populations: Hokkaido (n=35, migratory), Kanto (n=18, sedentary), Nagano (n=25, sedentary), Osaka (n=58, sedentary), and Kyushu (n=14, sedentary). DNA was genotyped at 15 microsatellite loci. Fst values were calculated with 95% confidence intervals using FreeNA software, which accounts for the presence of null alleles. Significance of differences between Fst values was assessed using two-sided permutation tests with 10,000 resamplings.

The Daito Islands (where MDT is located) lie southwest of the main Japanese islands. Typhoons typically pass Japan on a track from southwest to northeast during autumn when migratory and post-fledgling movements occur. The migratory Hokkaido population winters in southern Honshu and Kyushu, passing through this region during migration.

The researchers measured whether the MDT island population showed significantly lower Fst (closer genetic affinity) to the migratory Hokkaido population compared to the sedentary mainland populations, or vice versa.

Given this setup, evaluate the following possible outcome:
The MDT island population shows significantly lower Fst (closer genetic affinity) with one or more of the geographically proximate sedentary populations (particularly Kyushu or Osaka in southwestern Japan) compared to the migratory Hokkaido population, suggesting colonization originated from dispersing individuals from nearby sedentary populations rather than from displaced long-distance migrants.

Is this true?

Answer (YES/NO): NO